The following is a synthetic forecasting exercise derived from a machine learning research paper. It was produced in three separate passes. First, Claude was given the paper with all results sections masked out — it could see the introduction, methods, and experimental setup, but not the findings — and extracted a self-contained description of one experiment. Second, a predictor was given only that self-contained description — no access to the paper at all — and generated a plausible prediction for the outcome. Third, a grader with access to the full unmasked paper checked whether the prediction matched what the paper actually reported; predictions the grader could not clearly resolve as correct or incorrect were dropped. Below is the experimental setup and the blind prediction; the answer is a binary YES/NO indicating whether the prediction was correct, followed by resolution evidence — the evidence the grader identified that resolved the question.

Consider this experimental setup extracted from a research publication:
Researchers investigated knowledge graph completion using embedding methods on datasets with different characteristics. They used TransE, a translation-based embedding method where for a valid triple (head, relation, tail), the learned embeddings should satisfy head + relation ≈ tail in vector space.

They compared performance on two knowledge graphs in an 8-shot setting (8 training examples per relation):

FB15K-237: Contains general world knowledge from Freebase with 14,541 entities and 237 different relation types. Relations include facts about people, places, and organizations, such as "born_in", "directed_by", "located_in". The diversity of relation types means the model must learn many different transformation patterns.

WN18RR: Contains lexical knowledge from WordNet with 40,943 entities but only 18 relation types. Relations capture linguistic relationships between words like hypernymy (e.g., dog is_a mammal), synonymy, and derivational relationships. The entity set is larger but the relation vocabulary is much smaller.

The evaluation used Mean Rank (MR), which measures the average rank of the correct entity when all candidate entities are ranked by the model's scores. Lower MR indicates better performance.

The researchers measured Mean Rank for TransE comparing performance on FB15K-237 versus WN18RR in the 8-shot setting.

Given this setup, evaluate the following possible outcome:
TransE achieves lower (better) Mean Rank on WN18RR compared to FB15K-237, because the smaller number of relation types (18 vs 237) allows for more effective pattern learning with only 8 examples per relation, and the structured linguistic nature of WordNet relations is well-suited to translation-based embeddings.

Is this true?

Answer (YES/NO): NO